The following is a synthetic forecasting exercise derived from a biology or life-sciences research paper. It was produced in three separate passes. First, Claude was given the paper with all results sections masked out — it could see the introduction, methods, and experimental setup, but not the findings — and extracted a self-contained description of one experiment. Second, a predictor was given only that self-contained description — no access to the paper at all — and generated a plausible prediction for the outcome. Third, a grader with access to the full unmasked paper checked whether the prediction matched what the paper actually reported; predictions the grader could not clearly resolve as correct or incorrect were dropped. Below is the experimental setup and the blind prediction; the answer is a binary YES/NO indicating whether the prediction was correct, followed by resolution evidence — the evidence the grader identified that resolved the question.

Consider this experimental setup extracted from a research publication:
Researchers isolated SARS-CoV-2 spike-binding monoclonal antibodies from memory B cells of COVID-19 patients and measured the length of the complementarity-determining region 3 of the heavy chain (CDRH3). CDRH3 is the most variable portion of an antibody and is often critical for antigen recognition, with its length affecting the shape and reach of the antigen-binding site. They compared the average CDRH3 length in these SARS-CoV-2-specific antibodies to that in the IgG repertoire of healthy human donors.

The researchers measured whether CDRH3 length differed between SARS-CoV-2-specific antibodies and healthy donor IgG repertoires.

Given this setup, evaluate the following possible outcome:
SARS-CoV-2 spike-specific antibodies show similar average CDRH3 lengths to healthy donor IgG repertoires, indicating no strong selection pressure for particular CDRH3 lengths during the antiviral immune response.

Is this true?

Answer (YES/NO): NO